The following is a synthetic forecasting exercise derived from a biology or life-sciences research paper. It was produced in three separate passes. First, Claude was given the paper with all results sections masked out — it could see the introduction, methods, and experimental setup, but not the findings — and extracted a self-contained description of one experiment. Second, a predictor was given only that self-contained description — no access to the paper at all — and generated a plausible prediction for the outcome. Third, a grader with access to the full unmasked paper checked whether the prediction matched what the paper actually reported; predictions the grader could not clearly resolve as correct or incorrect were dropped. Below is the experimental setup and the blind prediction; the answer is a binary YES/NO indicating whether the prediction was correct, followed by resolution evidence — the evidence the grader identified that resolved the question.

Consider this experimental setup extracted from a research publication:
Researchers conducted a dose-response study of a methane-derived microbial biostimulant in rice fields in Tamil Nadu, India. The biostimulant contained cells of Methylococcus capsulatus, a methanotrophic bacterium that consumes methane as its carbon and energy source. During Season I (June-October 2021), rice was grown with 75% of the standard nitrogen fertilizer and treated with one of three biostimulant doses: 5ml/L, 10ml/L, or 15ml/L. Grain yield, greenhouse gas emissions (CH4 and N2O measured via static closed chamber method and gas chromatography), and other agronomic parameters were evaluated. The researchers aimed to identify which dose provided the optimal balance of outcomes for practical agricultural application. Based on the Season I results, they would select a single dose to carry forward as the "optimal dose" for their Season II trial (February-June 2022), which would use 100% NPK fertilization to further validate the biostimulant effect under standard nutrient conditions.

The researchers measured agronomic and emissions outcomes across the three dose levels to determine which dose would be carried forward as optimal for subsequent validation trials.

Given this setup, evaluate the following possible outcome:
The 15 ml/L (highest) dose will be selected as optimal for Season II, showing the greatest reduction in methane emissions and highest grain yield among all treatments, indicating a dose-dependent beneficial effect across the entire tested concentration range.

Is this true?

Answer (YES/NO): NO